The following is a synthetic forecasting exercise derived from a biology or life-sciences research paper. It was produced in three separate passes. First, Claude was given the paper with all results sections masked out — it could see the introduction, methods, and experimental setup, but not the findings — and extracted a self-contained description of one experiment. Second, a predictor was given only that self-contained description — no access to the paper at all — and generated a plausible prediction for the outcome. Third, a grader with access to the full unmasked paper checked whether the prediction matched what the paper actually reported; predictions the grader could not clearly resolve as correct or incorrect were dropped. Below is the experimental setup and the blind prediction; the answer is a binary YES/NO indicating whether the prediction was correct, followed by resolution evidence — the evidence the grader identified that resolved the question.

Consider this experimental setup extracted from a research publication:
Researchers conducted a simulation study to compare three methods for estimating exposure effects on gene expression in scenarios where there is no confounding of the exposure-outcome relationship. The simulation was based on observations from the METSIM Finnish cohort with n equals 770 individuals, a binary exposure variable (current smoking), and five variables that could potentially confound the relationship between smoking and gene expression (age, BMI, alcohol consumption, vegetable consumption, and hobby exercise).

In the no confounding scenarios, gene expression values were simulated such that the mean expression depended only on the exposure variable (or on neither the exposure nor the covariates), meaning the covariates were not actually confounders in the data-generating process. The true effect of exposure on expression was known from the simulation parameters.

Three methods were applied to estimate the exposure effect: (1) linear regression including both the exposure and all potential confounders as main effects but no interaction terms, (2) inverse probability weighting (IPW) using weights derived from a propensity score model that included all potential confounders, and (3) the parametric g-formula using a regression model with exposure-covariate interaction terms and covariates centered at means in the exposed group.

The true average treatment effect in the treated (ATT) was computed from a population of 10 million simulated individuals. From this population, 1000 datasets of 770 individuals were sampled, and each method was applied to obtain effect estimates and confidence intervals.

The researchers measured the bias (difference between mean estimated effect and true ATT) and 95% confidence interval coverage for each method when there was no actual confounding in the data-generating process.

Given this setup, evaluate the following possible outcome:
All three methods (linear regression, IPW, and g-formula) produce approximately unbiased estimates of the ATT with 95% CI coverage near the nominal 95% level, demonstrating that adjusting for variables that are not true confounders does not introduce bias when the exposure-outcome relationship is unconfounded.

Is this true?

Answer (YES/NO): YES